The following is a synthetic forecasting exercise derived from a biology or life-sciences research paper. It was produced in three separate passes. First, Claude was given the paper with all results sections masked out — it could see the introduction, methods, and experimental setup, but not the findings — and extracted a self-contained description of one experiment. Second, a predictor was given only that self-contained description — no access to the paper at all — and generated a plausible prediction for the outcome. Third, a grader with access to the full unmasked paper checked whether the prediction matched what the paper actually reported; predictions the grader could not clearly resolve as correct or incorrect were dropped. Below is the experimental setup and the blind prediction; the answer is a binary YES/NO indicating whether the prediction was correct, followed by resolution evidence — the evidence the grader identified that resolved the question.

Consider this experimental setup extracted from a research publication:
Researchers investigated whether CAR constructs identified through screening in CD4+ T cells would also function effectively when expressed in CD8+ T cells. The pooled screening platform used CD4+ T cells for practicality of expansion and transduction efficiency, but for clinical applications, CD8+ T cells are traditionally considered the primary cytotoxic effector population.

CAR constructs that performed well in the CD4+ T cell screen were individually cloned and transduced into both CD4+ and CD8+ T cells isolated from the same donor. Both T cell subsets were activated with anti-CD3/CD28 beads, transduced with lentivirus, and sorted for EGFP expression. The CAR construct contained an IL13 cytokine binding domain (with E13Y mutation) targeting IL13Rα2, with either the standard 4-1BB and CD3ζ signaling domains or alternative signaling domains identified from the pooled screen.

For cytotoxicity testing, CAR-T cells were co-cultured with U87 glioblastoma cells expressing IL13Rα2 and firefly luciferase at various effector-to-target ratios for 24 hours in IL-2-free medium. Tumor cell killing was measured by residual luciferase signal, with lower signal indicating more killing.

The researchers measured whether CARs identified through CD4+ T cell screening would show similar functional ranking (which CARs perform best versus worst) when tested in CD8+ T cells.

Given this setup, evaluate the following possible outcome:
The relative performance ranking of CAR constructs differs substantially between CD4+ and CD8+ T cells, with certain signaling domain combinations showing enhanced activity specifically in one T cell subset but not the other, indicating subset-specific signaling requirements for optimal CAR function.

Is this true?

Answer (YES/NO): NO